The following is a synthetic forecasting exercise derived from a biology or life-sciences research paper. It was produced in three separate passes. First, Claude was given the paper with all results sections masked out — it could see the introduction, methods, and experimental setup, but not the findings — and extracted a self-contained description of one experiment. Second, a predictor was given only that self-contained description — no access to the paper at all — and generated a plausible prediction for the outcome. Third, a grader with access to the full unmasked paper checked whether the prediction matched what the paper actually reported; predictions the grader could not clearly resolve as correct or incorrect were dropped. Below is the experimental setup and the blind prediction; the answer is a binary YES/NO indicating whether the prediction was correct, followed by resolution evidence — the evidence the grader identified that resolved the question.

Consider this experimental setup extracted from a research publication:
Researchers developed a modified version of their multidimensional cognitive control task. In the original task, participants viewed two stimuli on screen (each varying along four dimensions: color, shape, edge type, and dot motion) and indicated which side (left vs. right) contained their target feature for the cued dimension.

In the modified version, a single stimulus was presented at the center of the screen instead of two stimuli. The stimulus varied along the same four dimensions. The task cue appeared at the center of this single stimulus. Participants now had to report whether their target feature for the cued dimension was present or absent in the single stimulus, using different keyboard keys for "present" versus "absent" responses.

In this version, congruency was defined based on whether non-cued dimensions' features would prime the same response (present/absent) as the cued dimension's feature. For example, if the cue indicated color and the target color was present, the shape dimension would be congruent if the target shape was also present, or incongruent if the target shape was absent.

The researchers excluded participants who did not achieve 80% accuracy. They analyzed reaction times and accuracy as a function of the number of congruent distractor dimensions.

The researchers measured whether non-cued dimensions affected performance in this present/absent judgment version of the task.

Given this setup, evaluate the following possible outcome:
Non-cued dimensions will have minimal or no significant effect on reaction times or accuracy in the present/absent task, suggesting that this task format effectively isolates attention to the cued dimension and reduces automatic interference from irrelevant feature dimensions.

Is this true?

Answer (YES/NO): NO